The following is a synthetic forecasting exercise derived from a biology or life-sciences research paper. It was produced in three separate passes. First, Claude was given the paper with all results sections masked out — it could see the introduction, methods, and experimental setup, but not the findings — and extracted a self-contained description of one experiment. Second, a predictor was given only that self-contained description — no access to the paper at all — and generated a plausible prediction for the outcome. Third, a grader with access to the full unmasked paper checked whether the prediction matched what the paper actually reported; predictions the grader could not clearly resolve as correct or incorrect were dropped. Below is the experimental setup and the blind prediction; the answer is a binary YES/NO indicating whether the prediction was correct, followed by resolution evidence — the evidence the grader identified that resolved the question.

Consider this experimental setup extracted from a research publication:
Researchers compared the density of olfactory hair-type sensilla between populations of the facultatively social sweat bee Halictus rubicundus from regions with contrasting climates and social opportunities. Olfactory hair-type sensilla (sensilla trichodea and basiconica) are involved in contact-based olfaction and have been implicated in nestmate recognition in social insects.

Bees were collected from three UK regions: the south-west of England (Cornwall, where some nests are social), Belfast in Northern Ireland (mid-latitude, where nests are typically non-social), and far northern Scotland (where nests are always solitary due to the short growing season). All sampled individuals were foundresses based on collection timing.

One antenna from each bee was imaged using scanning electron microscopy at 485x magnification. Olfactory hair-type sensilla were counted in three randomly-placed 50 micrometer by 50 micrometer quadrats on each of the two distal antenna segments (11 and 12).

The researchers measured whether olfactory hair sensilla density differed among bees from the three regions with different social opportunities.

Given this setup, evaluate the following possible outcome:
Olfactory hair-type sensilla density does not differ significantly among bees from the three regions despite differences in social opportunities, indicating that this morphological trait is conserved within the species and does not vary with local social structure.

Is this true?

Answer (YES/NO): NO